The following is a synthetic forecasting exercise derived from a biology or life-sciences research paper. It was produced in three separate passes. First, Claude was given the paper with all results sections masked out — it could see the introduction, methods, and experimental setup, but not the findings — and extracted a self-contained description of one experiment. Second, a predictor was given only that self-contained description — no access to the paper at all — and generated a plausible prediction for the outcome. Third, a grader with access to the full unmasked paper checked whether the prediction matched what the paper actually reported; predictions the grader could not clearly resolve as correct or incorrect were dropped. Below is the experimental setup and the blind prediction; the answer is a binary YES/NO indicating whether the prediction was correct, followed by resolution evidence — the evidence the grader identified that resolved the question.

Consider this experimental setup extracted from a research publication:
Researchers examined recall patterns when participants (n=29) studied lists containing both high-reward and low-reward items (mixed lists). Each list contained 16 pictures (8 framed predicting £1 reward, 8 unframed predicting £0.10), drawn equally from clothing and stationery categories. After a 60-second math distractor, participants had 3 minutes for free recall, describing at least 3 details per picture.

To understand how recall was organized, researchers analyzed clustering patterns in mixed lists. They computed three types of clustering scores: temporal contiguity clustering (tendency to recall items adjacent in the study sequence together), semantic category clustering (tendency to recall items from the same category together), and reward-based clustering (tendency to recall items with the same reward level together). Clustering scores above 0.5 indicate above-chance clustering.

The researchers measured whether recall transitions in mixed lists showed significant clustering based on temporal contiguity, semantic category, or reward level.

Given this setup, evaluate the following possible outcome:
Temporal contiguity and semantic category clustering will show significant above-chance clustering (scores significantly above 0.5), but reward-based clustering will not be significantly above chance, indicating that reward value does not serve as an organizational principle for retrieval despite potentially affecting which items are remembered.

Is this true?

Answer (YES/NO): NO